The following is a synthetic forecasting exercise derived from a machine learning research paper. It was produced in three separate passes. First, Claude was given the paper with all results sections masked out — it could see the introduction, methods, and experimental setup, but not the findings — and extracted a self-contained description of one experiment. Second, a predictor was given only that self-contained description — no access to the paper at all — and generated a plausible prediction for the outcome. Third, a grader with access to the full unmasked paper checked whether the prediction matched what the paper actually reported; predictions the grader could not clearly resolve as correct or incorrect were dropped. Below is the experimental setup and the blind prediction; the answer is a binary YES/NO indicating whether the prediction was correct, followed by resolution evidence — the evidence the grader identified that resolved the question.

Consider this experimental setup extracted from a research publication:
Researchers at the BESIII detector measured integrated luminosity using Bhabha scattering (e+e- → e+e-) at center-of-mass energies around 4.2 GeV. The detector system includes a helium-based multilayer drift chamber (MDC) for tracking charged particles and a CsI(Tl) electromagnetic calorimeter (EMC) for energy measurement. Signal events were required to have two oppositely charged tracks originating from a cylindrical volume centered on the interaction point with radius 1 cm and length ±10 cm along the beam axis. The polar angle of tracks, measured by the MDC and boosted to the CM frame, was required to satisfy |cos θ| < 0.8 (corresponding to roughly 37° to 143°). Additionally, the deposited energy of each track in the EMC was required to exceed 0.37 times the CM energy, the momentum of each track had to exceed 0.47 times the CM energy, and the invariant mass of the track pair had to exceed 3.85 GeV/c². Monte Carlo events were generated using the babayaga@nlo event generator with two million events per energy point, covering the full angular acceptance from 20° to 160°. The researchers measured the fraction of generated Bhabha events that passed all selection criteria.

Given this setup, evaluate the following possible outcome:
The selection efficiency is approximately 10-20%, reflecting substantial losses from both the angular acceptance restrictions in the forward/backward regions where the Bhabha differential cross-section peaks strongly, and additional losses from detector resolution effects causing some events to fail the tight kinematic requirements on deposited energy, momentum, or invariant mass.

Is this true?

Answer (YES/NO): YES